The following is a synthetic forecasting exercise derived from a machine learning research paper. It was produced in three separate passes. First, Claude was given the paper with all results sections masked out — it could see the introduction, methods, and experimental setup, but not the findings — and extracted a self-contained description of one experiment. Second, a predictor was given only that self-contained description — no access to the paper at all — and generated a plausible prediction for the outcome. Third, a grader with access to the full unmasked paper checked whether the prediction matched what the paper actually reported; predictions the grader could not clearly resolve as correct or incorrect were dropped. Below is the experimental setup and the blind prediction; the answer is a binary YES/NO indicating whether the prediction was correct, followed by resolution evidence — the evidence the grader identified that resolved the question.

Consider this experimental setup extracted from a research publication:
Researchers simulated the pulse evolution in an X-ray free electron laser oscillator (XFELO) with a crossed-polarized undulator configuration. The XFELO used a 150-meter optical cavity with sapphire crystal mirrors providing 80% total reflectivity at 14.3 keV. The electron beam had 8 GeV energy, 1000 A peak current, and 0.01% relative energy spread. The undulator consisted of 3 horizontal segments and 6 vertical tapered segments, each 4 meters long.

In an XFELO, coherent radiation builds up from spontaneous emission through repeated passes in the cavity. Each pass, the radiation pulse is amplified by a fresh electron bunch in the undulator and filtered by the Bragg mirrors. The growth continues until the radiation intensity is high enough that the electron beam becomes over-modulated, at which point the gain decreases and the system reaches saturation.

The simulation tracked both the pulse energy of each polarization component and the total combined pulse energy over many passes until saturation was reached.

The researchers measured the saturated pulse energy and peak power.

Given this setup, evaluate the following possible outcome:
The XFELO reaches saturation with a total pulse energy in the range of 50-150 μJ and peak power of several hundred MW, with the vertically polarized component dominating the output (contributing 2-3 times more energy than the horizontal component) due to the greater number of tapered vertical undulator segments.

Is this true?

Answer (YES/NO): NO